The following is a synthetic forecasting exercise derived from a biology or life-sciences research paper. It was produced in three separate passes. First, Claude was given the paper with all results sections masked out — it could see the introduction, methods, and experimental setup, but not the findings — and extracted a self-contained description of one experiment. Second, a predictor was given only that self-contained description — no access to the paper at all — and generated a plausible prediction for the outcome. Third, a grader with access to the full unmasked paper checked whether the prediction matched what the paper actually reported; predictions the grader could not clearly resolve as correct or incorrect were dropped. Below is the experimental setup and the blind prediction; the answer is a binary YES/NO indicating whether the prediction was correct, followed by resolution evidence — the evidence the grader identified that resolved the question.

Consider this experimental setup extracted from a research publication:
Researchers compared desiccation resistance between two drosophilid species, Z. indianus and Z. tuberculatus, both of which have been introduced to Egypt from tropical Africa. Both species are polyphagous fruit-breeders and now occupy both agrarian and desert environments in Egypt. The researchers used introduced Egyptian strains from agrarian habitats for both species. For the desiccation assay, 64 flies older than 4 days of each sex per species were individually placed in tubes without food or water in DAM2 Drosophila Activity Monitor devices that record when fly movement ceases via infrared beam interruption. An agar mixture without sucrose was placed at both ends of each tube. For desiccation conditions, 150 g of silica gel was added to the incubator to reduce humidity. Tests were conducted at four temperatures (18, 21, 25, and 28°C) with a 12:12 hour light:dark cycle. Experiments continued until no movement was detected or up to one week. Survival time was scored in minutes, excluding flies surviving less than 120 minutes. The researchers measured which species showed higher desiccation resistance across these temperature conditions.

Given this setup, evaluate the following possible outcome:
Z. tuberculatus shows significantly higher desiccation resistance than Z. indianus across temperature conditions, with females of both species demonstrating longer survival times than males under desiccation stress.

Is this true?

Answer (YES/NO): NO